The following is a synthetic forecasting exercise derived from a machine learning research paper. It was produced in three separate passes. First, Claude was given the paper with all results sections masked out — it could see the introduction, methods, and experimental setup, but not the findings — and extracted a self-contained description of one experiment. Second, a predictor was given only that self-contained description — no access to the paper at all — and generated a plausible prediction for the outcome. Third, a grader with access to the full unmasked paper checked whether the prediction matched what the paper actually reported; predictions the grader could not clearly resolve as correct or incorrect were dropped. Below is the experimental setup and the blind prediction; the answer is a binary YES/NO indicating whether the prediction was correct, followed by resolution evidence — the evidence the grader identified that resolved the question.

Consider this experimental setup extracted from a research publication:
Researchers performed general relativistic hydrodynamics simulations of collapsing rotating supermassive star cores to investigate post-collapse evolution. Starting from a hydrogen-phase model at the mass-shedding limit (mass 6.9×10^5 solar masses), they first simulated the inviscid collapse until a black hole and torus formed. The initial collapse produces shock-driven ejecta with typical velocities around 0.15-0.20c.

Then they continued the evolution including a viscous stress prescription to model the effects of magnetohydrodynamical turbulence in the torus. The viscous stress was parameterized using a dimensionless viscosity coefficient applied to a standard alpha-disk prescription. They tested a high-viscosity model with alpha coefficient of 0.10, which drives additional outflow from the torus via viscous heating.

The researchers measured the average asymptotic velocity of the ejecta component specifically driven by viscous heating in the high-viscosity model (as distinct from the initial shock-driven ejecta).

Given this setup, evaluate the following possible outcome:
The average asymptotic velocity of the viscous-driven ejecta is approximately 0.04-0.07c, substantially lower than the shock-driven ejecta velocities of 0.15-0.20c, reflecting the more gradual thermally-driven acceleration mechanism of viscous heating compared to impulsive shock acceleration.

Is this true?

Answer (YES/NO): YES